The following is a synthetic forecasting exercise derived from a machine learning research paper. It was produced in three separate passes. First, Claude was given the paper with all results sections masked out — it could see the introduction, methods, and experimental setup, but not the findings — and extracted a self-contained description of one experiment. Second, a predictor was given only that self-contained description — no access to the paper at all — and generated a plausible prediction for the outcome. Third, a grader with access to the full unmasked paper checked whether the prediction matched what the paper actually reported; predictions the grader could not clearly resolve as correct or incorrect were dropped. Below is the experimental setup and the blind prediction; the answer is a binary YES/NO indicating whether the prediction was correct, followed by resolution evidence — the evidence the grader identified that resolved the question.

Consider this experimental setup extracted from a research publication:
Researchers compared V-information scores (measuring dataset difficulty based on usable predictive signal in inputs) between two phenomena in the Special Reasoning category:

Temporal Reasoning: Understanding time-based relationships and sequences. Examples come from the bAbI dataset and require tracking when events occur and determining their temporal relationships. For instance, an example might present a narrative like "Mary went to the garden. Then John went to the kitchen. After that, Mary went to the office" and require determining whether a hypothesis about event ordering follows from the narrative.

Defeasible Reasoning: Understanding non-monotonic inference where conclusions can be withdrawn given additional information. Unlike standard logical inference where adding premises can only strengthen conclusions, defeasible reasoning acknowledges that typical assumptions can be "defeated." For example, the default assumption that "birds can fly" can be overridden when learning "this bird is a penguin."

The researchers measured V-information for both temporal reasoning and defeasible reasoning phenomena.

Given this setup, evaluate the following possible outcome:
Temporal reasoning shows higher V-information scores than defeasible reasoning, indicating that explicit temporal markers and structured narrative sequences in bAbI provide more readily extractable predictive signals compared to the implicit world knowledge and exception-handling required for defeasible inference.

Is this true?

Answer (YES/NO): YES